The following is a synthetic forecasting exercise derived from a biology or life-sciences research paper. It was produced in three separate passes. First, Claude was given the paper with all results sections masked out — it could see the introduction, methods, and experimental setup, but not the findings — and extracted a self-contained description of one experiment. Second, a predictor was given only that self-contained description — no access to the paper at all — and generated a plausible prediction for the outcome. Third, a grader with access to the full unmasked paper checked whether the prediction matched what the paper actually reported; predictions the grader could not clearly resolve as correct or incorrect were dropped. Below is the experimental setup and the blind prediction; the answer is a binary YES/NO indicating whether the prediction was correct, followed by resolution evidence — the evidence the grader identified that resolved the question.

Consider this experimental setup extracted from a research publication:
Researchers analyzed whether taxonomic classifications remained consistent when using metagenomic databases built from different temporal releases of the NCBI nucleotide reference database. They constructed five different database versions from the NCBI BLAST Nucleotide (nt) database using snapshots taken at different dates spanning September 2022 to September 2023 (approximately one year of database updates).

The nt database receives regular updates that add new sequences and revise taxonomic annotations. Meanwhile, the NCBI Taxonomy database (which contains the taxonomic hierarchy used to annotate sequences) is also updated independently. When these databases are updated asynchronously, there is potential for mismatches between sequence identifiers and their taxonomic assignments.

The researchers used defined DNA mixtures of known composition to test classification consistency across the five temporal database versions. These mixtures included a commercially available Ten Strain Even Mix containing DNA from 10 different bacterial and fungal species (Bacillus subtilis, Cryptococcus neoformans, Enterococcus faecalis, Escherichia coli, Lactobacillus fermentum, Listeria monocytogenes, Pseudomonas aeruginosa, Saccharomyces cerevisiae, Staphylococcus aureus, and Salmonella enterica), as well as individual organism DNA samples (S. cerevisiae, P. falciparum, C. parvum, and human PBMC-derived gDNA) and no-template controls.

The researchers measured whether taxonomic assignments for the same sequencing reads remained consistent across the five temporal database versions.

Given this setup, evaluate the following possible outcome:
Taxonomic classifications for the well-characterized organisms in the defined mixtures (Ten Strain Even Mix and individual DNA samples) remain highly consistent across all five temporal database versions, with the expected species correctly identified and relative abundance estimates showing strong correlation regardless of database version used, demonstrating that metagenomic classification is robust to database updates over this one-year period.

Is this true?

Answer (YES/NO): NO